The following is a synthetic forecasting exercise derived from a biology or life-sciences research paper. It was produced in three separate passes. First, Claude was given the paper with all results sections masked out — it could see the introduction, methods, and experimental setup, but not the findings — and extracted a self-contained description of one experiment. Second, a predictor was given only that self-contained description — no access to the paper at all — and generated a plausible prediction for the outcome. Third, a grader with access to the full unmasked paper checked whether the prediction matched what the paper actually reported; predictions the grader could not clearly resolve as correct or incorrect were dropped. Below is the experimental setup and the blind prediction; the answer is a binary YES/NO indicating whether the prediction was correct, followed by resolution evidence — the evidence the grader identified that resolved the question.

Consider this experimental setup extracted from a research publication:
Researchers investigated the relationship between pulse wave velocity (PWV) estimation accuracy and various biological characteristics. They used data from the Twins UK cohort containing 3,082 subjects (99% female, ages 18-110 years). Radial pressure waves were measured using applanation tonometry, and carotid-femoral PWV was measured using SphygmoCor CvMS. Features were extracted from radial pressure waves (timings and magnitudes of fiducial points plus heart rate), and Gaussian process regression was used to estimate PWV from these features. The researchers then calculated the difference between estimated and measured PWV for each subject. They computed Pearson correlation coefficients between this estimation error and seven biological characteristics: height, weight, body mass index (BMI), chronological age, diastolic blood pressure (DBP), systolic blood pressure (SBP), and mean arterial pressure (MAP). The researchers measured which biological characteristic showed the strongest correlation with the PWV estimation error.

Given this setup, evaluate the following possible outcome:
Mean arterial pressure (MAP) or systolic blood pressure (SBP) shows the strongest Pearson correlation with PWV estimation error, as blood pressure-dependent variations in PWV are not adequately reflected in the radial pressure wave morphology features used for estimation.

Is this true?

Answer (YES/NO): NO